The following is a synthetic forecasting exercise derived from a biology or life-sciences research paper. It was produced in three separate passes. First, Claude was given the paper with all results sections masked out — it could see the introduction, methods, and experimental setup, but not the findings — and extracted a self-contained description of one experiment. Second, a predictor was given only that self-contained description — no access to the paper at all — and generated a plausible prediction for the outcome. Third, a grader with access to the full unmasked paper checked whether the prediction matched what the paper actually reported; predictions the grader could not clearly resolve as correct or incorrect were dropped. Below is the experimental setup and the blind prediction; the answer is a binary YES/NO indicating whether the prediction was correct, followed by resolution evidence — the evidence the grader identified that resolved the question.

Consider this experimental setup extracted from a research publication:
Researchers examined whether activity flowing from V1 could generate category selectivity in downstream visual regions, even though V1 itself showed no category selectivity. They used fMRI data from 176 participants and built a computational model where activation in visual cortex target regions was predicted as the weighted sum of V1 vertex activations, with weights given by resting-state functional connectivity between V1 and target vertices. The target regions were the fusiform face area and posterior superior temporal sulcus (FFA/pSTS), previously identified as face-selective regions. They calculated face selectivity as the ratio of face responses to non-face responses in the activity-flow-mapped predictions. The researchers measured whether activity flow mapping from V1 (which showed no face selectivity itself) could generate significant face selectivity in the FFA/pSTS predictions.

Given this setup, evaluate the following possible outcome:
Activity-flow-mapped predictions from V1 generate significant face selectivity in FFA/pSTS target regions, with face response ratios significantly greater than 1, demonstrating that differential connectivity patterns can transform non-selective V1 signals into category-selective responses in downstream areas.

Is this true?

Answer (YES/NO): YES